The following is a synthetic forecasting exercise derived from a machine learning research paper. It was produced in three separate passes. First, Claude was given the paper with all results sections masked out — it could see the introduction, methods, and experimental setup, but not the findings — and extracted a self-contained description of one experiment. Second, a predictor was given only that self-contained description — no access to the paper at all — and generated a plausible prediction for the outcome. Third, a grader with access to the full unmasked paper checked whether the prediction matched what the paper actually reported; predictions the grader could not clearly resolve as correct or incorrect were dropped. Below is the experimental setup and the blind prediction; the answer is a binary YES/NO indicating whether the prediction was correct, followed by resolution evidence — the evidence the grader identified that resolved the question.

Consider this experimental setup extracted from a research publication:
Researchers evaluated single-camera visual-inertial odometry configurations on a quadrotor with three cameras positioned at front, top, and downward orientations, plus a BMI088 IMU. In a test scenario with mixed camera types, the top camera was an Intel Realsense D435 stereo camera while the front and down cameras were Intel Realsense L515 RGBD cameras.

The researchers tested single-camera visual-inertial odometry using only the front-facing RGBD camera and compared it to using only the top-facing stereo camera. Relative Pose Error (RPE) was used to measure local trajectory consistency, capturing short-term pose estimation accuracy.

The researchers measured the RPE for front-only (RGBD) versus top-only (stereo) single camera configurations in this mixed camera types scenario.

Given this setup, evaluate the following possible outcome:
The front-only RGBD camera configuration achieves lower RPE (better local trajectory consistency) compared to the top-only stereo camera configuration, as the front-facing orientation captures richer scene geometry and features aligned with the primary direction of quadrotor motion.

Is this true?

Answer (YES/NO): YES